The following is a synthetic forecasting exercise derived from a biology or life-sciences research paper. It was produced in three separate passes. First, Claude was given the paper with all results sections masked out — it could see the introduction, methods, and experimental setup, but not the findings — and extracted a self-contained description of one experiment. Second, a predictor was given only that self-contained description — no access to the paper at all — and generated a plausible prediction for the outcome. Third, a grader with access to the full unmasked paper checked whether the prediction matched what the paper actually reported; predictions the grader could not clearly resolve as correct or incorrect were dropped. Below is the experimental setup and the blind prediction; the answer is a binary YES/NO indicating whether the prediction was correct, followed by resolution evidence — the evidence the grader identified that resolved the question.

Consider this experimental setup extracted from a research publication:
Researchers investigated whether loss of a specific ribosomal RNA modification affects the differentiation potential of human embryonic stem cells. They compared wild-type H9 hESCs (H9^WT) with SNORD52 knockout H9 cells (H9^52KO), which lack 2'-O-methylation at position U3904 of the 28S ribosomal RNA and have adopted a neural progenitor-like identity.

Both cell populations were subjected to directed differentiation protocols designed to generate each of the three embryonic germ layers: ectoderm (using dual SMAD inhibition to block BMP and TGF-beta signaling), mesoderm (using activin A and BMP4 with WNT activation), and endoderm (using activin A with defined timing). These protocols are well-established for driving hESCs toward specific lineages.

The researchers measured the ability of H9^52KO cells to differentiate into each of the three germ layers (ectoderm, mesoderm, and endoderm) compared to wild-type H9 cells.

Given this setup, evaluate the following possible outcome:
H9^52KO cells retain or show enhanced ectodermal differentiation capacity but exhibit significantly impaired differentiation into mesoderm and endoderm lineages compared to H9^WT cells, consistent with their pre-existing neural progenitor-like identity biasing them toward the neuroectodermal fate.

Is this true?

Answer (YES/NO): YES